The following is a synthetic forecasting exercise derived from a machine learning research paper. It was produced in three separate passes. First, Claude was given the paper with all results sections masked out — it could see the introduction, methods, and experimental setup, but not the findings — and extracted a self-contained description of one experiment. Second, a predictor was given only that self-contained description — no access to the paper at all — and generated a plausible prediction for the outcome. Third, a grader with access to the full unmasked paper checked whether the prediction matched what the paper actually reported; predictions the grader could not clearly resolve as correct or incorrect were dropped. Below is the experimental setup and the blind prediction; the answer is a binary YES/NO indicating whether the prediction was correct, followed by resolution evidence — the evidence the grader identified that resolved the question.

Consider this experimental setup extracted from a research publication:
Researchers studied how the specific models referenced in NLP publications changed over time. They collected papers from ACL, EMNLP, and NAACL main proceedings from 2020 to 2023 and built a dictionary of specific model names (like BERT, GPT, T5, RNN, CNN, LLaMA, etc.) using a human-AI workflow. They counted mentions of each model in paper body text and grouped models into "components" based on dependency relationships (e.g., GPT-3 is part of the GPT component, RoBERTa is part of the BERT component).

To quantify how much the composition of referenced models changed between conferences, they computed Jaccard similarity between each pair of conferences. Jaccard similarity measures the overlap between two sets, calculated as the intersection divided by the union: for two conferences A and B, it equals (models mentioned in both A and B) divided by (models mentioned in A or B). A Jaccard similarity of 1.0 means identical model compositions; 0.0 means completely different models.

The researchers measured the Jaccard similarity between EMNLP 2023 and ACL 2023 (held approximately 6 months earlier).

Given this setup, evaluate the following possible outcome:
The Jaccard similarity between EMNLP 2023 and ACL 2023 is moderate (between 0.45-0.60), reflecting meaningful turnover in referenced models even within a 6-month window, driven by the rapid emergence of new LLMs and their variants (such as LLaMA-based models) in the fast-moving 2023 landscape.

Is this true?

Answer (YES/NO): YES